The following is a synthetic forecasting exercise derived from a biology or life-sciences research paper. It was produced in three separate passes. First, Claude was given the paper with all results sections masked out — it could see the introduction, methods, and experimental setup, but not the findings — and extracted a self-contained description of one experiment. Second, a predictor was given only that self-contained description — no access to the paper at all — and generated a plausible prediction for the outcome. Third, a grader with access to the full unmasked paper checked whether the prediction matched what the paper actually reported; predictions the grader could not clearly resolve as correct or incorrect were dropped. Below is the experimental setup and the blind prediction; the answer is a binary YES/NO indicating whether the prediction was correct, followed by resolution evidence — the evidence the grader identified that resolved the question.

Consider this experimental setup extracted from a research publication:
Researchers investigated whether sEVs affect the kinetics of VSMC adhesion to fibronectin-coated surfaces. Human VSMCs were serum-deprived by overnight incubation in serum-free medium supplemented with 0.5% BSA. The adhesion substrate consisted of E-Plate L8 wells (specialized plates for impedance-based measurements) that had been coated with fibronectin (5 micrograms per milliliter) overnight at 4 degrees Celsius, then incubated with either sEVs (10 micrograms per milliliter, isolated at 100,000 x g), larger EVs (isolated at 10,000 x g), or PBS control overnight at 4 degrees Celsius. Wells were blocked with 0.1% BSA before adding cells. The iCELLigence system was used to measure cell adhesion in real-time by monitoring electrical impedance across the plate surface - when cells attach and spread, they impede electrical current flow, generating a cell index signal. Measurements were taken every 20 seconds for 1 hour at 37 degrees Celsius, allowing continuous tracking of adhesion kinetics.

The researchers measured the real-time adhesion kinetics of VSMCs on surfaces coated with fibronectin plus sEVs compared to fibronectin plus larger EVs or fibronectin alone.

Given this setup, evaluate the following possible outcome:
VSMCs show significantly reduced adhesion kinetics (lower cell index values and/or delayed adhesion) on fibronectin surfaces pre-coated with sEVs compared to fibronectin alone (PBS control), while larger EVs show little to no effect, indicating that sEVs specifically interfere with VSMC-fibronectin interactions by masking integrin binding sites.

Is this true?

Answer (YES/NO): NO